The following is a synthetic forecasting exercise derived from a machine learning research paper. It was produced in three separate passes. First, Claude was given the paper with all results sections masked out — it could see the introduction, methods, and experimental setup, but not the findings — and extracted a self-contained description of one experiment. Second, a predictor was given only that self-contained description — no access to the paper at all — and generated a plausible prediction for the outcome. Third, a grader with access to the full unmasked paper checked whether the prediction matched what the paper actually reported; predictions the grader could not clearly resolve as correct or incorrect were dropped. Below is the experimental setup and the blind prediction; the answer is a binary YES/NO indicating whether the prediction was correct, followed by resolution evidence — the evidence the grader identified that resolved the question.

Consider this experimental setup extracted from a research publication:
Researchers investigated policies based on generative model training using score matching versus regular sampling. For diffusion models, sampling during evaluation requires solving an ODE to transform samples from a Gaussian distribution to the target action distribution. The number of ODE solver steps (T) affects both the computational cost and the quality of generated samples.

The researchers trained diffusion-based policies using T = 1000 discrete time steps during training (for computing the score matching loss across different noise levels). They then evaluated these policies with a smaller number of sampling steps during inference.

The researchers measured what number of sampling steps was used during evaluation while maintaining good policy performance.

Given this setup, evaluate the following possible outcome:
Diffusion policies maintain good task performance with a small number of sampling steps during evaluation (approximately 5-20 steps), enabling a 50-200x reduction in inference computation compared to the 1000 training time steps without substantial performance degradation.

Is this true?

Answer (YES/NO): NO